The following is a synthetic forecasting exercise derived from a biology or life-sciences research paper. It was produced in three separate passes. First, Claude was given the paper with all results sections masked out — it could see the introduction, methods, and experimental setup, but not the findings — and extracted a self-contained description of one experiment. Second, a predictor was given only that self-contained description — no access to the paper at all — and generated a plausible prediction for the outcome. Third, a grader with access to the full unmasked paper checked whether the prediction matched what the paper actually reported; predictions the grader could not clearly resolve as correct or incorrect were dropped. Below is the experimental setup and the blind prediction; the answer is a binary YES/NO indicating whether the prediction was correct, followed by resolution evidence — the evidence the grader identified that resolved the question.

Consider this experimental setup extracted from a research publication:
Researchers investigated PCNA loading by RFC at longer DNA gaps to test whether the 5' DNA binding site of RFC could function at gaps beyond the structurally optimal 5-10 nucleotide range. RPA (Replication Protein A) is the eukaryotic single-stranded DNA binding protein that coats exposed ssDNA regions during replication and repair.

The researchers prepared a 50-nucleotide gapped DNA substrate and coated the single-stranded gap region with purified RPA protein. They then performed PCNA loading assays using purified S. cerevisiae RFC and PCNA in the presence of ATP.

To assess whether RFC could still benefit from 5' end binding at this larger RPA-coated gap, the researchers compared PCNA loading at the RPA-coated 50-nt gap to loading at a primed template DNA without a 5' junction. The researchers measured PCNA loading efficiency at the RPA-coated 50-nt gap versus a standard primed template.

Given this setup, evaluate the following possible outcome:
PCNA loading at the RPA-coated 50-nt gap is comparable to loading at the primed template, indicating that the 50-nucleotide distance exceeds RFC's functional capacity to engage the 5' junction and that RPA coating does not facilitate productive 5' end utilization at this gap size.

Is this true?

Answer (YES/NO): NO